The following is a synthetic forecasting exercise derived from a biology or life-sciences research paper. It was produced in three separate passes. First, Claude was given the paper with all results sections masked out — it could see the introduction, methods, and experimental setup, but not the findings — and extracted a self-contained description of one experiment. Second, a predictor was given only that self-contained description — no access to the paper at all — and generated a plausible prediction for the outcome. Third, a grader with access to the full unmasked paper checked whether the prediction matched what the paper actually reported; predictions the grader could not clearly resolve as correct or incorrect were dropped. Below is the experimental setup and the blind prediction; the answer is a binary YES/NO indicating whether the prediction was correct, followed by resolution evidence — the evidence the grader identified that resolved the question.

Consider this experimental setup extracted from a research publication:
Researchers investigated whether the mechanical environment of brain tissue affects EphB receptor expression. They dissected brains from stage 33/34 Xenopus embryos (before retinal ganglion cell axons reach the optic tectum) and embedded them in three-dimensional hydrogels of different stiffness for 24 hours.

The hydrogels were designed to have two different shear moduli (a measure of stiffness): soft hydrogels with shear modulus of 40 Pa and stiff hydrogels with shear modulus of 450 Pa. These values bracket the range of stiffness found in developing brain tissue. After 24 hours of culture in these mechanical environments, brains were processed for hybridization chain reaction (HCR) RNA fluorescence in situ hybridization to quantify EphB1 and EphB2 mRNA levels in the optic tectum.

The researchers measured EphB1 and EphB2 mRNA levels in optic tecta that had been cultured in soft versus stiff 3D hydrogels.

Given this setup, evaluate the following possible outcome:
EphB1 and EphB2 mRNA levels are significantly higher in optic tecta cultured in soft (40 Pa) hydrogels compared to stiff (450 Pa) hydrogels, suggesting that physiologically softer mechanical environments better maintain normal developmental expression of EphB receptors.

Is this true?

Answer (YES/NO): NO